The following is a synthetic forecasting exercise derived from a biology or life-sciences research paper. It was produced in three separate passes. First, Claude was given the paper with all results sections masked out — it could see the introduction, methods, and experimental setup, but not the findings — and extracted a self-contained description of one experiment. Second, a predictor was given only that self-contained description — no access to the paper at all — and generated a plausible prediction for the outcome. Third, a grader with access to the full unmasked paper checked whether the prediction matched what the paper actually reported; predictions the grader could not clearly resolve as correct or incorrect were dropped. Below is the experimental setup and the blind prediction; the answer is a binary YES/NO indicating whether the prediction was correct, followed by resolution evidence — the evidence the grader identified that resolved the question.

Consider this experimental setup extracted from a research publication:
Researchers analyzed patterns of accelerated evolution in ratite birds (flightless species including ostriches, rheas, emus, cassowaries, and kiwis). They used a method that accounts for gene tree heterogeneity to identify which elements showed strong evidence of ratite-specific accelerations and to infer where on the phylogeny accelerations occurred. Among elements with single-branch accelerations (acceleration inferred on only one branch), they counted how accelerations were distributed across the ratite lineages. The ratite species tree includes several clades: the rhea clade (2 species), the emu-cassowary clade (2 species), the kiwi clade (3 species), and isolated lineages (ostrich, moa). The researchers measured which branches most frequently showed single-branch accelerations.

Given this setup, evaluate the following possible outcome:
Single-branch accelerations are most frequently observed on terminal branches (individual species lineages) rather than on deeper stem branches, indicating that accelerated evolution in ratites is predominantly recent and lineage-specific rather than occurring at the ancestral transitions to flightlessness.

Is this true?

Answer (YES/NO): NO